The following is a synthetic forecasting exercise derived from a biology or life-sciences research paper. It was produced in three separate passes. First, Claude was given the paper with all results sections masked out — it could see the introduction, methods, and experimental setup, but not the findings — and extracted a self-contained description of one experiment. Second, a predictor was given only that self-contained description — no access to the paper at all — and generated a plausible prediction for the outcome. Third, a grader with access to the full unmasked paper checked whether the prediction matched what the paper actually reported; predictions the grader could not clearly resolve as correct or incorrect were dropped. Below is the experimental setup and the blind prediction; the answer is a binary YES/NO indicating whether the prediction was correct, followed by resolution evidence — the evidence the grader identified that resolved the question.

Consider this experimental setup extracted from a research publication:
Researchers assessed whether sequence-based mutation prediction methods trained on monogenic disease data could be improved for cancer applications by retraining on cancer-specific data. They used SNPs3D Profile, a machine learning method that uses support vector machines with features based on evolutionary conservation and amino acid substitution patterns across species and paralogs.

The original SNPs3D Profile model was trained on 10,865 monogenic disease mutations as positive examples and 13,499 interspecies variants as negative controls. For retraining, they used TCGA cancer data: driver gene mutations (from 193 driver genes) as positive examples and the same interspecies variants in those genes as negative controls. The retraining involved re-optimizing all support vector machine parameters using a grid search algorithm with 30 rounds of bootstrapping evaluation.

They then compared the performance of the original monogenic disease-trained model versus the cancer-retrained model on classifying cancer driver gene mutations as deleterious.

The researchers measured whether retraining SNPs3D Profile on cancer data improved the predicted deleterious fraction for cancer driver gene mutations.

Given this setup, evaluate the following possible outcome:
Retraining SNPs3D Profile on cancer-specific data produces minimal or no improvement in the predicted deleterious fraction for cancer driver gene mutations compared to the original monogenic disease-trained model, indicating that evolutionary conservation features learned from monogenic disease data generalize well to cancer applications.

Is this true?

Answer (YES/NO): YES